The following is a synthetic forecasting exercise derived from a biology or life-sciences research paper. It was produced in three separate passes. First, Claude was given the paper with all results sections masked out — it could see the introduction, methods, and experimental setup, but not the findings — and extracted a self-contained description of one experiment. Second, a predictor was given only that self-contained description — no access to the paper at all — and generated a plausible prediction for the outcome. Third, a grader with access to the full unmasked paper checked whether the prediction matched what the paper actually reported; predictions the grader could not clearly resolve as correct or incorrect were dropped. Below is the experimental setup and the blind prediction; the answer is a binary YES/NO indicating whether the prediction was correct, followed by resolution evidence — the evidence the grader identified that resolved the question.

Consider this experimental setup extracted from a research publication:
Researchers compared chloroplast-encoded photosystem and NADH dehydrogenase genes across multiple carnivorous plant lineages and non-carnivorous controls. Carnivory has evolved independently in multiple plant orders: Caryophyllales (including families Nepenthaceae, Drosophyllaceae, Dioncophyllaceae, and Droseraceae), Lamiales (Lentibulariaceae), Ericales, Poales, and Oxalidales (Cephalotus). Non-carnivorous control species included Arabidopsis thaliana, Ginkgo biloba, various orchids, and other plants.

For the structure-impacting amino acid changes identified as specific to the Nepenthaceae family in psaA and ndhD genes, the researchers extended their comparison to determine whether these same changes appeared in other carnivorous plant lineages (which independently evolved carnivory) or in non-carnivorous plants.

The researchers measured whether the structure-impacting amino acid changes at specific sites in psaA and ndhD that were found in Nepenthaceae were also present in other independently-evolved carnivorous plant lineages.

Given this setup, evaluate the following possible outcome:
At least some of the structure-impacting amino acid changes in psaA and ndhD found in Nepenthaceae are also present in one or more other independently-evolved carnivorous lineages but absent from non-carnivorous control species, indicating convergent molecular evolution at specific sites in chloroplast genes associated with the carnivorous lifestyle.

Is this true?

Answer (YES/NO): NO